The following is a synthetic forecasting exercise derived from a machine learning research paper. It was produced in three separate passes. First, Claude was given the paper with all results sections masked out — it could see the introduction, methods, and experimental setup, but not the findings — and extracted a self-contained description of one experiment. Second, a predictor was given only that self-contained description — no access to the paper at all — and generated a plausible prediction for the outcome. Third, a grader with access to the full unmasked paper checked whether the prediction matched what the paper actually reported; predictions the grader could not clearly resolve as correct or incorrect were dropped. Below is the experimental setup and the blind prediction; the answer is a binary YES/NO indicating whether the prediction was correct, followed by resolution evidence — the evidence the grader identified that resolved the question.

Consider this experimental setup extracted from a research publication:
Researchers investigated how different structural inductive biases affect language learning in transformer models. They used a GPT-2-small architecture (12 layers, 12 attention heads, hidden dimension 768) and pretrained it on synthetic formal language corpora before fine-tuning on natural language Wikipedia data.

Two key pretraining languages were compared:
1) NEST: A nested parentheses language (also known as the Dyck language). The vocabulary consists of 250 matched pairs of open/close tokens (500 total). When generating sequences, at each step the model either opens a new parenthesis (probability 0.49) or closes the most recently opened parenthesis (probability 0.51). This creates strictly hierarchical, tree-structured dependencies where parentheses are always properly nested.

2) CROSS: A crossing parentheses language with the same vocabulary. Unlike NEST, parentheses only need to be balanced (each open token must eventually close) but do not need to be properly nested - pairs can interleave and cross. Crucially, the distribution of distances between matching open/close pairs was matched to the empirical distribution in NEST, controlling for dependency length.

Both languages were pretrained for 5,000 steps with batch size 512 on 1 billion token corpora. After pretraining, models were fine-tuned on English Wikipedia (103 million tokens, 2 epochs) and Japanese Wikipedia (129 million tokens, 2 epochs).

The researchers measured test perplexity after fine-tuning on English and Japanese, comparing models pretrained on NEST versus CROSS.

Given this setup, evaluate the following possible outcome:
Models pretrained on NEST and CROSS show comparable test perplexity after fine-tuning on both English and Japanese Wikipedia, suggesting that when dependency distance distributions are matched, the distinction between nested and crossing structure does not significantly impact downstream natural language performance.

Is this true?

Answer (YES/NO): NO